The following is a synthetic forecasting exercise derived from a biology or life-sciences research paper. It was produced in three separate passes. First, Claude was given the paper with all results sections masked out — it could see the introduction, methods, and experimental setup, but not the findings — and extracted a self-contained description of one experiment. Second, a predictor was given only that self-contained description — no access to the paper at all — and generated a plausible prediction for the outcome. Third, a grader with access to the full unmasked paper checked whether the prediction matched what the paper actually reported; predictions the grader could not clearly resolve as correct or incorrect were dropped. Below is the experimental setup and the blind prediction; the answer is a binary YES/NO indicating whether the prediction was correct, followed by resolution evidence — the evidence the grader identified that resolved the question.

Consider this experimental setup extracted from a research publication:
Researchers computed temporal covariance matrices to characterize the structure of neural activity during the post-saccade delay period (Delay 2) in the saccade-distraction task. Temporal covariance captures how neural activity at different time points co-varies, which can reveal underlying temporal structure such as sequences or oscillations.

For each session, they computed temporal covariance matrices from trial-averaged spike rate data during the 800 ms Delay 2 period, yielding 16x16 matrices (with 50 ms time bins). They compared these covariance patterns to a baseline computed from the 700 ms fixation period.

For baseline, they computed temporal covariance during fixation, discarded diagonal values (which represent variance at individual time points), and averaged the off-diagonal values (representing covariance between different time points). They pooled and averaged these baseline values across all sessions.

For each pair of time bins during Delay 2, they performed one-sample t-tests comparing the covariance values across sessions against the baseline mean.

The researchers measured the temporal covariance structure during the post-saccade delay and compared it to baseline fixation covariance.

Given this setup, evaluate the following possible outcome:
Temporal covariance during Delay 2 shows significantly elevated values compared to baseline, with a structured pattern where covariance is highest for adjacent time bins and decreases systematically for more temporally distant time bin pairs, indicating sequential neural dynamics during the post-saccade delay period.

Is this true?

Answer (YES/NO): NO